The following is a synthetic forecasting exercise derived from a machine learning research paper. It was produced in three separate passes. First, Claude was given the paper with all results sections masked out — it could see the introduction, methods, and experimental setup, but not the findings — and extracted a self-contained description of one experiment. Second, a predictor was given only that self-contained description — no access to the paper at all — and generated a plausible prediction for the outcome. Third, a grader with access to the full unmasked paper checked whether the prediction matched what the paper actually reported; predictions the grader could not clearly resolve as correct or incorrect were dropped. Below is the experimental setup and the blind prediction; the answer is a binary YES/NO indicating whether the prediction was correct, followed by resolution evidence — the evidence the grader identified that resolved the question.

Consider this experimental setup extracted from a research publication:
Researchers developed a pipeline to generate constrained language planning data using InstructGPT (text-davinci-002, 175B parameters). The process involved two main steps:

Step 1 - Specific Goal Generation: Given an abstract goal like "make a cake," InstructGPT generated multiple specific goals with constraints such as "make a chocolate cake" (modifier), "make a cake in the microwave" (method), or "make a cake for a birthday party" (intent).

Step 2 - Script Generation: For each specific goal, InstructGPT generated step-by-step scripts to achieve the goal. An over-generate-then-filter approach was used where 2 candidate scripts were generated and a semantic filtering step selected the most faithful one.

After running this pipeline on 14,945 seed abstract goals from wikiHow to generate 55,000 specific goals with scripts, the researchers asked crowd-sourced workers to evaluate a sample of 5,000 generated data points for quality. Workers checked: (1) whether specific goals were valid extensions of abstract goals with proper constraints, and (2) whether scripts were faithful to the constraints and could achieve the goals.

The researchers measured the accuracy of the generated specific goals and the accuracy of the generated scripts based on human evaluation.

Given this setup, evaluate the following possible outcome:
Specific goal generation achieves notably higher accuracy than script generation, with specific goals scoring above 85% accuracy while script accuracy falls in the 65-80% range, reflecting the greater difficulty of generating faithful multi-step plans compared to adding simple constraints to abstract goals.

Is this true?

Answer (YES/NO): NO